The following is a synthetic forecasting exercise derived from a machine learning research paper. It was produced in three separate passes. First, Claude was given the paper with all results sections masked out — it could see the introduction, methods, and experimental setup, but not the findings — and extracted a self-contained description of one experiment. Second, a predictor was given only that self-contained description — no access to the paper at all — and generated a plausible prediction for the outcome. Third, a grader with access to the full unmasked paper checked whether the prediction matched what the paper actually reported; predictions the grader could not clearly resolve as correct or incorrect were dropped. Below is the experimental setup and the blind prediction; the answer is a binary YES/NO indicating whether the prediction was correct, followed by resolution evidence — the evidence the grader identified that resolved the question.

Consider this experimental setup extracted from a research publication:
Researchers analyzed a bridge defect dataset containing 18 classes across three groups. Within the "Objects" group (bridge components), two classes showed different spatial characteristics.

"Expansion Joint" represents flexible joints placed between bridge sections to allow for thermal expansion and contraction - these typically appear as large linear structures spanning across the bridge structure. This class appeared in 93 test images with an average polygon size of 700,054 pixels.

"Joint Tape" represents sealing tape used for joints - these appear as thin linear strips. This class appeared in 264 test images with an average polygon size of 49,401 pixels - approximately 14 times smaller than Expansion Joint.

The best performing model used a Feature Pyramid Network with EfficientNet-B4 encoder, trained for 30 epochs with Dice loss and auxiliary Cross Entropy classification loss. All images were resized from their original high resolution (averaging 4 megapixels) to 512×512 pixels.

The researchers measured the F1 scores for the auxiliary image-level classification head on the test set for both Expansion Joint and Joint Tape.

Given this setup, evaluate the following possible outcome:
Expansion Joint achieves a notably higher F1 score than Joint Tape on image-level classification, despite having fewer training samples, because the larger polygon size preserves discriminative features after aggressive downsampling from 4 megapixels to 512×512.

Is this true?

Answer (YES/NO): YES